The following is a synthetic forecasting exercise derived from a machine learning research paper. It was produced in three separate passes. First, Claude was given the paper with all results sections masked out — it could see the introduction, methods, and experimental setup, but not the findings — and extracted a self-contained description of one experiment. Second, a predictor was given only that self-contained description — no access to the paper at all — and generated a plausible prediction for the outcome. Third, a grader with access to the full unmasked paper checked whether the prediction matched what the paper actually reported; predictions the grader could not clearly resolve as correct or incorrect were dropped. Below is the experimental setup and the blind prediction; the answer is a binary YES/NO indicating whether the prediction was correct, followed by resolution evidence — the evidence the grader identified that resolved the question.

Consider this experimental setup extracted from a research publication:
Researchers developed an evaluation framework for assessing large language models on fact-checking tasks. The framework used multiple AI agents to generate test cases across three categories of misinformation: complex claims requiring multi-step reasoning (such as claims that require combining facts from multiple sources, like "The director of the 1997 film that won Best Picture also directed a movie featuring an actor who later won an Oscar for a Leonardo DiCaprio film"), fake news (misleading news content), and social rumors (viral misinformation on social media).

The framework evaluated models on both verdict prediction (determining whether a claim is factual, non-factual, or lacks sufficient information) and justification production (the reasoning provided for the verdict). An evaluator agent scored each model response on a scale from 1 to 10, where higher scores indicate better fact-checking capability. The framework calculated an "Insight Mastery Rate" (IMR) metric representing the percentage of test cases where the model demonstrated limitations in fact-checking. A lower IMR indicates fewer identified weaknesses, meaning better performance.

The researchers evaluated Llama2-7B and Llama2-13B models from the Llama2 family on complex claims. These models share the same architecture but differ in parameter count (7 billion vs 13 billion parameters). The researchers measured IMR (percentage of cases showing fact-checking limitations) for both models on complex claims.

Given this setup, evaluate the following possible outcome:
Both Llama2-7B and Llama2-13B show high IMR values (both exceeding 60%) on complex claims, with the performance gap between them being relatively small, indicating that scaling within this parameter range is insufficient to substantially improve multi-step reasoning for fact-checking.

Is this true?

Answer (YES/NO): NO